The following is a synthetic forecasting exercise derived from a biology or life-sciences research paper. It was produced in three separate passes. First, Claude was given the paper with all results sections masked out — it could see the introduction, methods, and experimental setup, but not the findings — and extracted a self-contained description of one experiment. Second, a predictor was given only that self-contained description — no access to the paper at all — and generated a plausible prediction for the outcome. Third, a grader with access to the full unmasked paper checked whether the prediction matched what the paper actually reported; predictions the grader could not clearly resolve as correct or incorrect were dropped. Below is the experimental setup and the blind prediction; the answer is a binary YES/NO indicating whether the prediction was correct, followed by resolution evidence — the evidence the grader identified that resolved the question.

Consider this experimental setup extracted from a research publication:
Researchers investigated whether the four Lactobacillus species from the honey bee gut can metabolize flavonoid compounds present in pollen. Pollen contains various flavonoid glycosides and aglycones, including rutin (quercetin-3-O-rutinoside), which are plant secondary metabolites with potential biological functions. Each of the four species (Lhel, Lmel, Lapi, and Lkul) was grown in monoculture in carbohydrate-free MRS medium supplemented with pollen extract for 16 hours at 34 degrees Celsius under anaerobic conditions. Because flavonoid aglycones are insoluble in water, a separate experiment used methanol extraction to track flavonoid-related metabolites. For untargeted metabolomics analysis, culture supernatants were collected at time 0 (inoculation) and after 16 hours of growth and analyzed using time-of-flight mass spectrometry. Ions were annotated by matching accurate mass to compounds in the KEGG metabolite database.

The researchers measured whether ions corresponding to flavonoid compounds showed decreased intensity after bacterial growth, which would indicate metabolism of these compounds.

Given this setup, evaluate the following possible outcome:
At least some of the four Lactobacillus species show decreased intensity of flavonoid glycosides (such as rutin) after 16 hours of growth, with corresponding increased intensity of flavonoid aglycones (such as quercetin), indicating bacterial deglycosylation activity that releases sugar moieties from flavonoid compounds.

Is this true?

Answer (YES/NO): YES